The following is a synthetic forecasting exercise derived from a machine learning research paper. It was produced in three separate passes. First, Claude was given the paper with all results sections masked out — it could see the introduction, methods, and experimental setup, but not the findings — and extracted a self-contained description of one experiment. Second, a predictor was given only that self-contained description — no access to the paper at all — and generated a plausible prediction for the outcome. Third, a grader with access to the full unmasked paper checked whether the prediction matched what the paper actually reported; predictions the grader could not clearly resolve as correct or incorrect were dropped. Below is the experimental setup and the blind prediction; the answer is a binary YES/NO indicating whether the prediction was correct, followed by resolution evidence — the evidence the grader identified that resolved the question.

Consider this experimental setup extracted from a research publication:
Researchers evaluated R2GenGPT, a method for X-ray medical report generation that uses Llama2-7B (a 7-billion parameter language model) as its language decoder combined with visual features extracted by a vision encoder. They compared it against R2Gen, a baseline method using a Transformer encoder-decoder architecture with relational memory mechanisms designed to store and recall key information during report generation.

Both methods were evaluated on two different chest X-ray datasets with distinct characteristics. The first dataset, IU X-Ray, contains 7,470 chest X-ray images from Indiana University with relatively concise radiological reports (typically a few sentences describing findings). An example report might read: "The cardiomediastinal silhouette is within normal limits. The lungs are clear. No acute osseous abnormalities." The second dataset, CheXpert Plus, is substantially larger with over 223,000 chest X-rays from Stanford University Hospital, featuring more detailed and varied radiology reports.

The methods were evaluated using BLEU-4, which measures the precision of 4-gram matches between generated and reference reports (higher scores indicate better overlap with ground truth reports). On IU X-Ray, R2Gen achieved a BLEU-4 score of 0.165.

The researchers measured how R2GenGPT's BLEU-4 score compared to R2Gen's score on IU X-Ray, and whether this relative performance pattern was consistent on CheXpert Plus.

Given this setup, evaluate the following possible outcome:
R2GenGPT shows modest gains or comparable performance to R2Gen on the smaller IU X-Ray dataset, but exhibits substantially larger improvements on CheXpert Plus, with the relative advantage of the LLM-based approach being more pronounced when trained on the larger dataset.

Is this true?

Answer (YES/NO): NO